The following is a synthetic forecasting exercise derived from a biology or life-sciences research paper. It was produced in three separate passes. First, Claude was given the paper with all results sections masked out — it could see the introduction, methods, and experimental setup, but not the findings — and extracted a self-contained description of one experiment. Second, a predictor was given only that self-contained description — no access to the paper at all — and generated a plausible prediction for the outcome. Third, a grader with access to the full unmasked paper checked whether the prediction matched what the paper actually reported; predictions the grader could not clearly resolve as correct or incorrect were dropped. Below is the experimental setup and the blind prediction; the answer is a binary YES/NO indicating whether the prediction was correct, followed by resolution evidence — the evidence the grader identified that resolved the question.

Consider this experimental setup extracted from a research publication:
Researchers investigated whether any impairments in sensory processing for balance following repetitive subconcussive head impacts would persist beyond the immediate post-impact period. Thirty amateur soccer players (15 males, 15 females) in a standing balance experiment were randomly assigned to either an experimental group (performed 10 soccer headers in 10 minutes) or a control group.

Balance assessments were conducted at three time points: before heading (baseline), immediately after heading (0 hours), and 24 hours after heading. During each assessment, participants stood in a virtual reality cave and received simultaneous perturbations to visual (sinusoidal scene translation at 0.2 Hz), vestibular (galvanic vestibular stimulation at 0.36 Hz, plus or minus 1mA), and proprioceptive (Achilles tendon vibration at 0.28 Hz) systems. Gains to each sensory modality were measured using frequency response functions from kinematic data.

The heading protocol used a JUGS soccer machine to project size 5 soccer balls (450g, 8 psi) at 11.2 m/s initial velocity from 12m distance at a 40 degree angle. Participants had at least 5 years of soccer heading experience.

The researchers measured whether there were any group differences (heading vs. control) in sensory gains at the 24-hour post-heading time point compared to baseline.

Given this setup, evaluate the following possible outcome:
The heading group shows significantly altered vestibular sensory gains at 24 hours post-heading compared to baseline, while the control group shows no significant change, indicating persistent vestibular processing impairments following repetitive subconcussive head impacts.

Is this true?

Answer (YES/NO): NO